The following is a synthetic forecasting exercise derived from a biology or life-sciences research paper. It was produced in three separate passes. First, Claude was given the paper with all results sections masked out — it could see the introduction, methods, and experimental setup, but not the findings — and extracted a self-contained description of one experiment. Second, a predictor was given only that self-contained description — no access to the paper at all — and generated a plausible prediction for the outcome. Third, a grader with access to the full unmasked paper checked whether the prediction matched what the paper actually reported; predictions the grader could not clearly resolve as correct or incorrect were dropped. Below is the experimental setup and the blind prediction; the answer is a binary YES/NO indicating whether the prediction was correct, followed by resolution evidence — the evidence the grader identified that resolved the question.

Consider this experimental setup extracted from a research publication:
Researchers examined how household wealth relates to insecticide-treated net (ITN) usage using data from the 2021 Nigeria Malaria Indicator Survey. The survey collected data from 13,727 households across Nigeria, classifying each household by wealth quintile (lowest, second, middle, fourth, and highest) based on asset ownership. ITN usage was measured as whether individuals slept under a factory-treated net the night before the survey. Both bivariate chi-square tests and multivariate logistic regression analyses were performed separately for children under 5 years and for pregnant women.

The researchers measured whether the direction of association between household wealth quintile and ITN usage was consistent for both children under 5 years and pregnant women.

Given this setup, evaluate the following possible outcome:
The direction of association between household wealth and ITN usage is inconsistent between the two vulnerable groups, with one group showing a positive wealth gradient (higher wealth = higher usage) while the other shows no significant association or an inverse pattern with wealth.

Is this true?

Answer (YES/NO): NO